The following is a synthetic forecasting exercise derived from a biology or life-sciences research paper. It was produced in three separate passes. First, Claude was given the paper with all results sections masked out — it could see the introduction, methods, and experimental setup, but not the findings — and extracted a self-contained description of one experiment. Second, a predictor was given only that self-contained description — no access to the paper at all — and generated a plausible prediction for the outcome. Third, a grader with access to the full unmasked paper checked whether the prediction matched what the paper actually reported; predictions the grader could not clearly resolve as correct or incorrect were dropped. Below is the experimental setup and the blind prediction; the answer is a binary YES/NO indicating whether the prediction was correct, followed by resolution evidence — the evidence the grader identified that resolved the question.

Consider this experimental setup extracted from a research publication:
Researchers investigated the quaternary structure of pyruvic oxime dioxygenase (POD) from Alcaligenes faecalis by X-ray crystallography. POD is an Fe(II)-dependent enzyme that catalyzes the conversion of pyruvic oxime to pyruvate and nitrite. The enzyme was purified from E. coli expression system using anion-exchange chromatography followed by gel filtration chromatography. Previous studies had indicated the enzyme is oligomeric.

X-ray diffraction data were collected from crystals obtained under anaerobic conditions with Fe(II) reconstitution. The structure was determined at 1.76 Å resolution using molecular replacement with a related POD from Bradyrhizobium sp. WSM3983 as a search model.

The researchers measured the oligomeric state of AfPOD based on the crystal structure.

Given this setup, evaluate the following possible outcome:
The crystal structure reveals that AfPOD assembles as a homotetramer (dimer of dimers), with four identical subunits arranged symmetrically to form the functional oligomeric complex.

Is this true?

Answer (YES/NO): YES